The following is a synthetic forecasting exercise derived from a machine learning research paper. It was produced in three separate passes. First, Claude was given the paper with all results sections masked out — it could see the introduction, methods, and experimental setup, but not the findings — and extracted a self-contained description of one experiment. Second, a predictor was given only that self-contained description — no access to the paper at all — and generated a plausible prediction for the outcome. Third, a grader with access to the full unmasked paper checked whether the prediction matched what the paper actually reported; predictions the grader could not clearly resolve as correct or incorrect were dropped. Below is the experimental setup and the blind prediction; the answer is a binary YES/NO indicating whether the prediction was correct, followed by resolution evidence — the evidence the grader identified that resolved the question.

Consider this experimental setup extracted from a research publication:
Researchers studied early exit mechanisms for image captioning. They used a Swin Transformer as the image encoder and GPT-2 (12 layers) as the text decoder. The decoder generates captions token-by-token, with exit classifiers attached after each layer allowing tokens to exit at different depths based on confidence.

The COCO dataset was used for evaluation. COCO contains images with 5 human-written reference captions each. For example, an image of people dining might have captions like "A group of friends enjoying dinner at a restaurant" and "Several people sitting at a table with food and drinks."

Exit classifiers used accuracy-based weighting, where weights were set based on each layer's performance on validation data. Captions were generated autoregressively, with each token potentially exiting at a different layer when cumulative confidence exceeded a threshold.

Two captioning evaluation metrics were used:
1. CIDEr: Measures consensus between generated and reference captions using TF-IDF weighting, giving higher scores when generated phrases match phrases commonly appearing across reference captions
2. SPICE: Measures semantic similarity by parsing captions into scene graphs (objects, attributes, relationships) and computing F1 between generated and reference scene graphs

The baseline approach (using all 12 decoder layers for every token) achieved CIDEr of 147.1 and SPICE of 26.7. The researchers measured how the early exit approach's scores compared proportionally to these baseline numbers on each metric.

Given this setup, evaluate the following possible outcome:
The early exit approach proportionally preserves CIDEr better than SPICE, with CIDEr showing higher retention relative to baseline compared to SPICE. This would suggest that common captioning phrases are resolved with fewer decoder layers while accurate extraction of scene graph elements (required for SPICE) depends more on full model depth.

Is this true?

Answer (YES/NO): YES